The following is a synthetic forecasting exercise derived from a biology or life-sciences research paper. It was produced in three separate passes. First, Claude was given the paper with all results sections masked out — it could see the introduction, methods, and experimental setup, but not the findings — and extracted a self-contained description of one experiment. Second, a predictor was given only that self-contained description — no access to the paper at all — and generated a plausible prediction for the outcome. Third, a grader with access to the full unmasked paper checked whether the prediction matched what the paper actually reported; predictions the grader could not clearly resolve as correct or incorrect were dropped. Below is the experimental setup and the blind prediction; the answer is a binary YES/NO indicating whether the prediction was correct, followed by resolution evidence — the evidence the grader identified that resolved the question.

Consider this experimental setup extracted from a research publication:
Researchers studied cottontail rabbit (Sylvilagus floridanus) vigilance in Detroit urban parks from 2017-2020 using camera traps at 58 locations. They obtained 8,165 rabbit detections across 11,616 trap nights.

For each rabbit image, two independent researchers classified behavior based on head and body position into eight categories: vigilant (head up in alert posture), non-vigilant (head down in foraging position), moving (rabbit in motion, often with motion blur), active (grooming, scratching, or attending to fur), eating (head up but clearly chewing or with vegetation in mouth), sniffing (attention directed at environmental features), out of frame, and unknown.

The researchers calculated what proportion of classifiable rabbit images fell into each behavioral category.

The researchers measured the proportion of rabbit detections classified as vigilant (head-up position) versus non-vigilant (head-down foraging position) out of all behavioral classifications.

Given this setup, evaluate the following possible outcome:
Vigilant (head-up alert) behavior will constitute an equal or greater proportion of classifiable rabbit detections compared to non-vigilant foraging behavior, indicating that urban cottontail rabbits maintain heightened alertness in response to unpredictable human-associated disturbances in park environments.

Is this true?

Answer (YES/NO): YES